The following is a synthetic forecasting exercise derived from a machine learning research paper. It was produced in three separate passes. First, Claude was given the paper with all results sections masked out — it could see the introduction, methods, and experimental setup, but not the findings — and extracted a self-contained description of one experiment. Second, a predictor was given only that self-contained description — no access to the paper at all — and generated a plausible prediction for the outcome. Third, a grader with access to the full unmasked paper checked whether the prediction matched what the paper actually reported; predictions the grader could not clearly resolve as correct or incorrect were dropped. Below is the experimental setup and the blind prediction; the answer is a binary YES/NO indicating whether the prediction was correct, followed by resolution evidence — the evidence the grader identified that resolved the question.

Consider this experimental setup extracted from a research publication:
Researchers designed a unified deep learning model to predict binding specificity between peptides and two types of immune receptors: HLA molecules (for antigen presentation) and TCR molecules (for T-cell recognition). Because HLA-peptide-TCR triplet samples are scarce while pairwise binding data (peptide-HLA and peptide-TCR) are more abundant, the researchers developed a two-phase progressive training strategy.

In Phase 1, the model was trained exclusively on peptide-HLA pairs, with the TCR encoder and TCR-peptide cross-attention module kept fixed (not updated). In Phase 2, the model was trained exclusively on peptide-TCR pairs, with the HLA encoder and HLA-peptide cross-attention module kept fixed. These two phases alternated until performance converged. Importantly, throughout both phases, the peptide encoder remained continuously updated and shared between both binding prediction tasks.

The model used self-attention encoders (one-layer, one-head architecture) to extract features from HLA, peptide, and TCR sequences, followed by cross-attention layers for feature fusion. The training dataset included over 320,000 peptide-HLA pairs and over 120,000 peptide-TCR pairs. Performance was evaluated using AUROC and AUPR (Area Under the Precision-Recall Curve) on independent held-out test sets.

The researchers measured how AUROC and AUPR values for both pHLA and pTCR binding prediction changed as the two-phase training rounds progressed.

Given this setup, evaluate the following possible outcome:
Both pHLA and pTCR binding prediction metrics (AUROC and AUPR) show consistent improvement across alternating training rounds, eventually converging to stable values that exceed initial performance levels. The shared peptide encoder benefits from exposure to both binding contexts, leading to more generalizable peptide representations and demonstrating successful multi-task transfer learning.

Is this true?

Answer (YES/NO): YES